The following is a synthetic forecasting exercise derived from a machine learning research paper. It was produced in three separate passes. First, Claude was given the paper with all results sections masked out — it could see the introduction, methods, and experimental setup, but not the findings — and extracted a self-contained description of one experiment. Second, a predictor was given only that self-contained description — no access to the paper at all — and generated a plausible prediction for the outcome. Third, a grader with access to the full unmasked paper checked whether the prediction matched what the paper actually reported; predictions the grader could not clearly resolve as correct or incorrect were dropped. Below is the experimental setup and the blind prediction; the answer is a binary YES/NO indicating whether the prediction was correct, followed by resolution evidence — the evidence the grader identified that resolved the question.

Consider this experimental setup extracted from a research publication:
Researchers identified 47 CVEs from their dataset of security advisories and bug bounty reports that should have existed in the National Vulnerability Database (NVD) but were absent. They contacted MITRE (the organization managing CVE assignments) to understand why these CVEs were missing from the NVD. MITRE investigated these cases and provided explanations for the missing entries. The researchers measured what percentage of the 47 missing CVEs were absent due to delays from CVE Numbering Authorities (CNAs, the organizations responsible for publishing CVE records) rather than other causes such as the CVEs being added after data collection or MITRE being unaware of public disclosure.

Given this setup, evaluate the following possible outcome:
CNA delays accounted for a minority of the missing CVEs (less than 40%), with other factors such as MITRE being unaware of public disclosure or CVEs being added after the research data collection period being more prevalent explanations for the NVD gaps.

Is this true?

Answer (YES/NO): NO